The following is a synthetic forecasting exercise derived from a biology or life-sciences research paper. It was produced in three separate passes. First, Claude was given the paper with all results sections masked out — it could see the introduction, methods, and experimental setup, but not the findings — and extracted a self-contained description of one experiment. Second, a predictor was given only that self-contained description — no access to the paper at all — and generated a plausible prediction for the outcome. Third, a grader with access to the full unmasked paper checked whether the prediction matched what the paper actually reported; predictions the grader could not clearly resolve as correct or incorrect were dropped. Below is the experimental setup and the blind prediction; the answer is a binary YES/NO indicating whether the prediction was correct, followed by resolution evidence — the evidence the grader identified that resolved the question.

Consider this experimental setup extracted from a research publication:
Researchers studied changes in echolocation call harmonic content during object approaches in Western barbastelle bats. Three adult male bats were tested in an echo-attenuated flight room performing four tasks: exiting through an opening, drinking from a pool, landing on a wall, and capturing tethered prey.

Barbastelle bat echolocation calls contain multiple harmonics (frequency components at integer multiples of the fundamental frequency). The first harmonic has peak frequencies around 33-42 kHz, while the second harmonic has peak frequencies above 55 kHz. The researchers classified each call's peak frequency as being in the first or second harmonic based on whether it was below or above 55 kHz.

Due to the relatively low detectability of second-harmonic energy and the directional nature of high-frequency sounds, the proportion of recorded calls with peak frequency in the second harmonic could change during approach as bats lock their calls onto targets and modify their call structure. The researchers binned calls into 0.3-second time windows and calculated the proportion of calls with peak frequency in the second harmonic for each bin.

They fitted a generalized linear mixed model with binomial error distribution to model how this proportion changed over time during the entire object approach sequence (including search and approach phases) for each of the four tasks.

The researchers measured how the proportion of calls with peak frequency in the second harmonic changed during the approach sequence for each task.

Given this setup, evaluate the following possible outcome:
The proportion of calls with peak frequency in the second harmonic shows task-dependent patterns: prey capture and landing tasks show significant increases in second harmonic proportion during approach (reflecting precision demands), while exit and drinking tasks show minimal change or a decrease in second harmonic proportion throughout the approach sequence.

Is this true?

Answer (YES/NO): NO